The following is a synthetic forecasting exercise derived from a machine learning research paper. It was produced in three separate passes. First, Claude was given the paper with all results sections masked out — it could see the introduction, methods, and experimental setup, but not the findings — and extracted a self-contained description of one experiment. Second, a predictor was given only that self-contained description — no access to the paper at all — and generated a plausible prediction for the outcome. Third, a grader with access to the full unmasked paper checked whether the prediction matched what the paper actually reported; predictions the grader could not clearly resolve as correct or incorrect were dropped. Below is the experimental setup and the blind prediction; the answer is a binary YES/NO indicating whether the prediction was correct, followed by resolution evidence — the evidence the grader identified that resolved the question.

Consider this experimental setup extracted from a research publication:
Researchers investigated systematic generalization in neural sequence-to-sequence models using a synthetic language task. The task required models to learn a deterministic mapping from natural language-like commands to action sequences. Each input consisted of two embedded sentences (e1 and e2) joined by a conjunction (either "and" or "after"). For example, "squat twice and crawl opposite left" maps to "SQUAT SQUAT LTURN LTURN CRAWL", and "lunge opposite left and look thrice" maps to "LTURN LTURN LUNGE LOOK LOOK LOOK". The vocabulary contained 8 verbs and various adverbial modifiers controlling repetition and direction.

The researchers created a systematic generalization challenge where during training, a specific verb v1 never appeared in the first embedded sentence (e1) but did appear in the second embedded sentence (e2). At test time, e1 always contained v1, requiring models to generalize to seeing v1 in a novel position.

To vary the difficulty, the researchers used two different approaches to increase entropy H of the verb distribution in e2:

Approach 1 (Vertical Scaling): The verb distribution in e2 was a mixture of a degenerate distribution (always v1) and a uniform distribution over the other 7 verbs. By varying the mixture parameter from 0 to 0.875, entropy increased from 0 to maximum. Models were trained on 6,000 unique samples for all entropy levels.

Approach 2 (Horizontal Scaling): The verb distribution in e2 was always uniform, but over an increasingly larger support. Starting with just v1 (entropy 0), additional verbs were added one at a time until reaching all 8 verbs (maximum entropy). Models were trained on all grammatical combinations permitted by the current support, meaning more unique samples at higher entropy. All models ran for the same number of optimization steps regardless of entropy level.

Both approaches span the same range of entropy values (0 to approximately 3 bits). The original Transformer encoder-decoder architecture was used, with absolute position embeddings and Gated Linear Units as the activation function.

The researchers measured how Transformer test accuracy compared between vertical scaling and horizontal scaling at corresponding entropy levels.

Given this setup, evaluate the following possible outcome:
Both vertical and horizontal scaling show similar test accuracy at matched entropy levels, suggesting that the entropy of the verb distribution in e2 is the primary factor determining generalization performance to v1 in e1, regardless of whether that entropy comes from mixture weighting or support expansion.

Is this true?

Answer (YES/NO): NO